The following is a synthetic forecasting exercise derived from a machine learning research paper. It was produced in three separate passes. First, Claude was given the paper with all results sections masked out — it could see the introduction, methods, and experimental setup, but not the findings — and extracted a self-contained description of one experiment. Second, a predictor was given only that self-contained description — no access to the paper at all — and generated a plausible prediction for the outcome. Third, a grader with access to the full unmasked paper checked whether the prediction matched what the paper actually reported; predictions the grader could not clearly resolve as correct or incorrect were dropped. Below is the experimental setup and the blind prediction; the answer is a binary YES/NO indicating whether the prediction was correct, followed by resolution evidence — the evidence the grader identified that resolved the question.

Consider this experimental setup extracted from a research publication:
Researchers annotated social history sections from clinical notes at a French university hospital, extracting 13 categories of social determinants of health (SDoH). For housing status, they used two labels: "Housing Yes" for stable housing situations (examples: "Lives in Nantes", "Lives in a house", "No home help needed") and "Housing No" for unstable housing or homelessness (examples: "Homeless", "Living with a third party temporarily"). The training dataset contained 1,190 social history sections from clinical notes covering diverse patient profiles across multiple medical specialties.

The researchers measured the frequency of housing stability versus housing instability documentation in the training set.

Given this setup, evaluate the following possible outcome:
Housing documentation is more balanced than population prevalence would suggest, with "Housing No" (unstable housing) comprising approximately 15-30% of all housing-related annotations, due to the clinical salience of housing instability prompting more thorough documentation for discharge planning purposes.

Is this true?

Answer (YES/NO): NO